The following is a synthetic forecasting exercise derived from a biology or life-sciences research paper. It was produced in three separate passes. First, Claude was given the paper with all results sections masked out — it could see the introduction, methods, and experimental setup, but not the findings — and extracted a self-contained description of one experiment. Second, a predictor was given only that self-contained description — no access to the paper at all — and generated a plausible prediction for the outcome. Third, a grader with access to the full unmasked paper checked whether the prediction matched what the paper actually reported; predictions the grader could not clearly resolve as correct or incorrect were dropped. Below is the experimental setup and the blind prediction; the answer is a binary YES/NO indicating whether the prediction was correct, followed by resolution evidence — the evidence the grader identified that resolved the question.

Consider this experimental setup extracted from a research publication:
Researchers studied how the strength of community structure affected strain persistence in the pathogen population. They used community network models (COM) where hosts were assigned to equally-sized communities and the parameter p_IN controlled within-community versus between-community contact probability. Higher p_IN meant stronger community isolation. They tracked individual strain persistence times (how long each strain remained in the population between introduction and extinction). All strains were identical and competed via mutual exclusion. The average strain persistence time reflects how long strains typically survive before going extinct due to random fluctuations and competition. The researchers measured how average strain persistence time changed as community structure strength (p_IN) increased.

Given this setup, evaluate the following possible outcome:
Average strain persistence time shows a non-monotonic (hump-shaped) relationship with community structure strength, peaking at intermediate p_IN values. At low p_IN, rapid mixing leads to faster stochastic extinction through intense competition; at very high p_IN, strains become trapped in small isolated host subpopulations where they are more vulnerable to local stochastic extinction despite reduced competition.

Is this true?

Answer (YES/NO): NO